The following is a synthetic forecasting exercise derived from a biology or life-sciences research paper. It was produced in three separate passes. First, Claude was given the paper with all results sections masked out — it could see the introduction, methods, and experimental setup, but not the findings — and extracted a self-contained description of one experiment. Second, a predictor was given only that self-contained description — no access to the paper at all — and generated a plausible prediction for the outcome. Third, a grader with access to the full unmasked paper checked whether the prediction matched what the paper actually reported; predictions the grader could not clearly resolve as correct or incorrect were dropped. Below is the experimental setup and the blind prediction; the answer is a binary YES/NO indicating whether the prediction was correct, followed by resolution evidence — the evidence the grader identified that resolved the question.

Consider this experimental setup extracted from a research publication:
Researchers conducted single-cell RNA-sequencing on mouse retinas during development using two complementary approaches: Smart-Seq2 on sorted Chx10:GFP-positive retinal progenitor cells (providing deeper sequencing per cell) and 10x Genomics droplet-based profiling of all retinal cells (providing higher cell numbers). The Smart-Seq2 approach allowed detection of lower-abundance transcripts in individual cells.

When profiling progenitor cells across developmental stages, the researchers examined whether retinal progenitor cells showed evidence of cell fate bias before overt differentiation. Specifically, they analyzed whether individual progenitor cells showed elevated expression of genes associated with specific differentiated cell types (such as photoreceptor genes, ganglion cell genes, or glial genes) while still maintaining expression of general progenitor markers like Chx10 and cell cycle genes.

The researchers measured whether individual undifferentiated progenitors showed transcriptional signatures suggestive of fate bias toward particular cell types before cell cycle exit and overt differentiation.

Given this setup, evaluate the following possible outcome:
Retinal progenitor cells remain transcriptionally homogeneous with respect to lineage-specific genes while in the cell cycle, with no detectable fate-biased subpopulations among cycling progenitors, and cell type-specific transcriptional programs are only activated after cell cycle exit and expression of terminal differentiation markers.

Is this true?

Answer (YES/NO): NO